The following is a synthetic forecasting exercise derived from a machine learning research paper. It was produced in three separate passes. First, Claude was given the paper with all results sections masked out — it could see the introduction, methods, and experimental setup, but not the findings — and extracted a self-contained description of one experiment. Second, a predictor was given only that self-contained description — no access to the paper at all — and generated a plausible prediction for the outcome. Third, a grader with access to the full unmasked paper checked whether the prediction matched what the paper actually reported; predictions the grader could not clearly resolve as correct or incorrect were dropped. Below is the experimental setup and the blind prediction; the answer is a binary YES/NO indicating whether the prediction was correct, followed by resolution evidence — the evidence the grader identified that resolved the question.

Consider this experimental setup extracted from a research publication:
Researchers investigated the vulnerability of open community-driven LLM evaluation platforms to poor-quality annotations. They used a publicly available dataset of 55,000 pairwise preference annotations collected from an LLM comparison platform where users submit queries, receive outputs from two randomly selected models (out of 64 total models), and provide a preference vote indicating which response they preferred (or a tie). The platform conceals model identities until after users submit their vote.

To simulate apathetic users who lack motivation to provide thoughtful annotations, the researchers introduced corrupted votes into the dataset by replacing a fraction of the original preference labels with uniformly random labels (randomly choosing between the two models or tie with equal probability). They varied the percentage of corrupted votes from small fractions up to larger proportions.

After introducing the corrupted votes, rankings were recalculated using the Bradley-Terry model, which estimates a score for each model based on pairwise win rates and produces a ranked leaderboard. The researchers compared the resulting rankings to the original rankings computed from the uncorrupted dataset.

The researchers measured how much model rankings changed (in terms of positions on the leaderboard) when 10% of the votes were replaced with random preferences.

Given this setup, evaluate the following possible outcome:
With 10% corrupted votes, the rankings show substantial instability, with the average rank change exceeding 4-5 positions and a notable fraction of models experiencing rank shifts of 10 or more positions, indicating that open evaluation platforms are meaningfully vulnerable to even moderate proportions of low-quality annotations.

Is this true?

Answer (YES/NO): NO